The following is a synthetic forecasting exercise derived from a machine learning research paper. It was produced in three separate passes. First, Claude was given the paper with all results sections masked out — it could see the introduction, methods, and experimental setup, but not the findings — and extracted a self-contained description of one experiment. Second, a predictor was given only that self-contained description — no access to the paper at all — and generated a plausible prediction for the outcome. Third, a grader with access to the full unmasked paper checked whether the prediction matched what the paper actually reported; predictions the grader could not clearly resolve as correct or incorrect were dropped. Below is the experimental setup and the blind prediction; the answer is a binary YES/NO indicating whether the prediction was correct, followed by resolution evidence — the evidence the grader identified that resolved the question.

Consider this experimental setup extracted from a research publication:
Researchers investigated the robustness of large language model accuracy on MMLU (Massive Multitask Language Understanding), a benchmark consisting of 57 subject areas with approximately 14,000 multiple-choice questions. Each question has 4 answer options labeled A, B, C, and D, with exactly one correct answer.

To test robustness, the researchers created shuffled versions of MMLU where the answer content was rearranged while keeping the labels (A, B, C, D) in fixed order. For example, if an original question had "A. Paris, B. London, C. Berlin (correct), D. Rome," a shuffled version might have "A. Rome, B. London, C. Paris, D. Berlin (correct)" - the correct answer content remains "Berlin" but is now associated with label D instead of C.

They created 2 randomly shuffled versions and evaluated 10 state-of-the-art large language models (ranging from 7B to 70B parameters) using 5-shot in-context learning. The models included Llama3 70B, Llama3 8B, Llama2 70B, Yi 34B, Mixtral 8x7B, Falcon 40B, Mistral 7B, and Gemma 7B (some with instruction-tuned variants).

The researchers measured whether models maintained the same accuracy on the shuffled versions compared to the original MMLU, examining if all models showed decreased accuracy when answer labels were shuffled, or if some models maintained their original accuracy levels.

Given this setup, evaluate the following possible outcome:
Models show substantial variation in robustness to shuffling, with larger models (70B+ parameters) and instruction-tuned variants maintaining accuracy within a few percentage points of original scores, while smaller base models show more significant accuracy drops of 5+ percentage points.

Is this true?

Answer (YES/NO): NO